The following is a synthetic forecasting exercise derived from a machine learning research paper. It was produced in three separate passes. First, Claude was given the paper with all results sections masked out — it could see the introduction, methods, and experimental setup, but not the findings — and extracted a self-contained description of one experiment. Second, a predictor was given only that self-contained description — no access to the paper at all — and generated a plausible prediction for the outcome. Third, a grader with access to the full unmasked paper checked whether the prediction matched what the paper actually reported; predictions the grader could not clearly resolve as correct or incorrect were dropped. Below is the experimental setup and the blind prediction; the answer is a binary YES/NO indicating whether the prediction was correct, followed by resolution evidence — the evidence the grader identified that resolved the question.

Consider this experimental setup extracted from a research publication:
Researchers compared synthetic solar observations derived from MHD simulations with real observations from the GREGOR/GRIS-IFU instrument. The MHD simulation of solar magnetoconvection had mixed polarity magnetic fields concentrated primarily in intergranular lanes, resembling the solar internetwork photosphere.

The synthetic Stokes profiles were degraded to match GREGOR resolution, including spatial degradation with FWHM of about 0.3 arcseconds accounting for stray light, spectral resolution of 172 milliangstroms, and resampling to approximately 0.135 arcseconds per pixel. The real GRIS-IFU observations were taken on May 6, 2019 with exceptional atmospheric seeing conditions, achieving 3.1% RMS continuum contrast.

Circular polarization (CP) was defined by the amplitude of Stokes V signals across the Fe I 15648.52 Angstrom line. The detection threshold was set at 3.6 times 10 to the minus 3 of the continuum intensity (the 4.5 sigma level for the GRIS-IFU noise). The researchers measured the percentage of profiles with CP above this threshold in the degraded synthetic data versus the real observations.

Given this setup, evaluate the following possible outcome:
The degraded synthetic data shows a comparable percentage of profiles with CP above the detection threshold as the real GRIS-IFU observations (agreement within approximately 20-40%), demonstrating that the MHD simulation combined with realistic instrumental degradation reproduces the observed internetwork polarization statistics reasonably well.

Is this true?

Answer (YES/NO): NO